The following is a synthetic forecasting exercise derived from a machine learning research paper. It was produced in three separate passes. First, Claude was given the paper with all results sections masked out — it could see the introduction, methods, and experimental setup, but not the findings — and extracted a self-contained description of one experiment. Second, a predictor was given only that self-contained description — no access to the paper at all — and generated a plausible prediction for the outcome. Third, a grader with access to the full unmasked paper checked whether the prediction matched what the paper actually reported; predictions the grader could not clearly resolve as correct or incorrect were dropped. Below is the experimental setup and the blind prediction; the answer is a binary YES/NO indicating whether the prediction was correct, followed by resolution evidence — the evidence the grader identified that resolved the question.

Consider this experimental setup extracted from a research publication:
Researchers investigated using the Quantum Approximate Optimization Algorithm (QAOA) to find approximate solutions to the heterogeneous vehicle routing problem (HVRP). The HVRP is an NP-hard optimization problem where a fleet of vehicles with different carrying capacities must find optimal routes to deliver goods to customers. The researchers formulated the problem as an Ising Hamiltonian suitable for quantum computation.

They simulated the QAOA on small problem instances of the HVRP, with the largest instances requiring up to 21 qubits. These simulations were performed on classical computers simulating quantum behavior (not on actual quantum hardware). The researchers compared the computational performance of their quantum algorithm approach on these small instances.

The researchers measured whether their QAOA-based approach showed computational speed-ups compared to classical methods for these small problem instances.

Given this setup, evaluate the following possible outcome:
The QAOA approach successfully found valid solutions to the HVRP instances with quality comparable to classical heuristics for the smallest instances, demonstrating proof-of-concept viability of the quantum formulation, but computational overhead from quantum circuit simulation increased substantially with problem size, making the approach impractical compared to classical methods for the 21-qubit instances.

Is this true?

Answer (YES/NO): NO